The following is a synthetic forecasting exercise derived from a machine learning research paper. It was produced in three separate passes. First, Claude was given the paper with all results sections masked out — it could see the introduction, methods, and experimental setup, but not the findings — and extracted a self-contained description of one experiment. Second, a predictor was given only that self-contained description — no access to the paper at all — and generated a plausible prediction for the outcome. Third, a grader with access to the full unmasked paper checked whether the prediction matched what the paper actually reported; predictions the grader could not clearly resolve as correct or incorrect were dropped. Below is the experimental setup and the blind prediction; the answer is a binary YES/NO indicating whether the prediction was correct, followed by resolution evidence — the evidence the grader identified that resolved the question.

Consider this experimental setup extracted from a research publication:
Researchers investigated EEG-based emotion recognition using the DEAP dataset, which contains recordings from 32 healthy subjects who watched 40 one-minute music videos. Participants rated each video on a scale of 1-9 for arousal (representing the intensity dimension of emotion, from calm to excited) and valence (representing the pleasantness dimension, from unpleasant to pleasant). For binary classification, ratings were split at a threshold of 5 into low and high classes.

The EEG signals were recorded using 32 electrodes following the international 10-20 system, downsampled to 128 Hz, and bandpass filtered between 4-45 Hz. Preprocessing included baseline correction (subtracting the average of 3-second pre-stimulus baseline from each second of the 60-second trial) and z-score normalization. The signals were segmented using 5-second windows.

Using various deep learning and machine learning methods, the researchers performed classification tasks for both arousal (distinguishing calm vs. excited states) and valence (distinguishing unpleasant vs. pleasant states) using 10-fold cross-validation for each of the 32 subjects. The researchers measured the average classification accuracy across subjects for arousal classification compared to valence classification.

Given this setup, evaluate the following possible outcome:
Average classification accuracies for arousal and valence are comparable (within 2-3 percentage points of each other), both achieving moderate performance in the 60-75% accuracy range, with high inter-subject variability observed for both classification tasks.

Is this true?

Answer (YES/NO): NO